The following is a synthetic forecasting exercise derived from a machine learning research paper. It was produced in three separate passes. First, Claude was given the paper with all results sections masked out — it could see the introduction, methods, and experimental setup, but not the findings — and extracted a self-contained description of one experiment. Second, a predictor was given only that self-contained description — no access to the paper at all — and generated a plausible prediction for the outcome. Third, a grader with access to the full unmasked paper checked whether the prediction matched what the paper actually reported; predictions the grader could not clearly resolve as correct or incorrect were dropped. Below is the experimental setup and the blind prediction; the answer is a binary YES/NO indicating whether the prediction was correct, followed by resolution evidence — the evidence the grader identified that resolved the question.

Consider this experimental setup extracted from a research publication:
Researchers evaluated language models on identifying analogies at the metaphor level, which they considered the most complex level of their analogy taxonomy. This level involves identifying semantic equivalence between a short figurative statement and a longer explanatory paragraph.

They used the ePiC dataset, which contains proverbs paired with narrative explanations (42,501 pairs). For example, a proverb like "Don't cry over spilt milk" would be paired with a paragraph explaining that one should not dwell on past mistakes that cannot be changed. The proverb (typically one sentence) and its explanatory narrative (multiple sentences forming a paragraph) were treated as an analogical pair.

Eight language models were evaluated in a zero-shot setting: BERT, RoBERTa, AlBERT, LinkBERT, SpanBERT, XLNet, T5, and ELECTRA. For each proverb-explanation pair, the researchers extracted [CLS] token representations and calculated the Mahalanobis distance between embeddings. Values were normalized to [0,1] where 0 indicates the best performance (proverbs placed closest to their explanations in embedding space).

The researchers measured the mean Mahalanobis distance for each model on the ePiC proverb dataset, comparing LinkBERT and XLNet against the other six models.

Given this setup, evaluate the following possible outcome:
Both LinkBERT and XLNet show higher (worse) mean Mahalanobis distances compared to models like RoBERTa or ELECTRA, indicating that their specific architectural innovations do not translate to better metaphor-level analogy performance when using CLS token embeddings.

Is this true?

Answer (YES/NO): NO